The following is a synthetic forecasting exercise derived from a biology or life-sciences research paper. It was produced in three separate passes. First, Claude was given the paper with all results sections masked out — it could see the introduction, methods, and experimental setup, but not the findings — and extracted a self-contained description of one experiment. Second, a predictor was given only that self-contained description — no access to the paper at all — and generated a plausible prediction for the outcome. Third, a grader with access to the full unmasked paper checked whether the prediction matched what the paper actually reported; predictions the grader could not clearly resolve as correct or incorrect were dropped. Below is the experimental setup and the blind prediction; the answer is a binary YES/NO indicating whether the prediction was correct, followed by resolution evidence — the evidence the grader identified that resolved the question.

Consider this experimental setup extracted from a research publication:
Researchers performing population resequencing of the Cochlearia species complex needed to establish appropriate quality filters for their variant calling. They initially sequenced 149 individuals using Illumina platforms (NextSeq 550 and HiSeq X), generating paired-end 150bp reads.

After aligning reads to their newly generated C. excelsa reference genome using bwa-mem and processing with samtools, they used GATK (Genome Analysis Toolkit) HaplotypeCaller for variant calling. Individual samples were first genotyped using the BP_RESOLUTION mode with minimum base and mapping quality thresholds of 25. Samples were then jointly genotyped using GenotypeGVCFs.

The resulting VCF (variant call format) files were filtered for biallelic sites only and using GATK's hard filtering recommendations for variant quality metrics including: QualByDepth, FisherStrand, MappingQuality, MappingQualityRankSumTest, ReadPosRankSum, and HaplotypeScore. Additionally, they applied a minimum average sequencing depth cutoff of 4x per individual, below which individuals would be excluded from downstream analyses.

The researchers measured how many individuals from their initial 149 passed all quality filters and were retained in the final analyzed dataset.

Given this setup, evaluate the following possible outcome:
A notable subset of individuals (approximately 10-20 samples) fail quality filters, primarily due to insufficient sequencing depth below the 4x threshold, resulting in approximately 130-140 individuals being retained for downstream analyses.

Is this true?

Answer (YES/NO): NO